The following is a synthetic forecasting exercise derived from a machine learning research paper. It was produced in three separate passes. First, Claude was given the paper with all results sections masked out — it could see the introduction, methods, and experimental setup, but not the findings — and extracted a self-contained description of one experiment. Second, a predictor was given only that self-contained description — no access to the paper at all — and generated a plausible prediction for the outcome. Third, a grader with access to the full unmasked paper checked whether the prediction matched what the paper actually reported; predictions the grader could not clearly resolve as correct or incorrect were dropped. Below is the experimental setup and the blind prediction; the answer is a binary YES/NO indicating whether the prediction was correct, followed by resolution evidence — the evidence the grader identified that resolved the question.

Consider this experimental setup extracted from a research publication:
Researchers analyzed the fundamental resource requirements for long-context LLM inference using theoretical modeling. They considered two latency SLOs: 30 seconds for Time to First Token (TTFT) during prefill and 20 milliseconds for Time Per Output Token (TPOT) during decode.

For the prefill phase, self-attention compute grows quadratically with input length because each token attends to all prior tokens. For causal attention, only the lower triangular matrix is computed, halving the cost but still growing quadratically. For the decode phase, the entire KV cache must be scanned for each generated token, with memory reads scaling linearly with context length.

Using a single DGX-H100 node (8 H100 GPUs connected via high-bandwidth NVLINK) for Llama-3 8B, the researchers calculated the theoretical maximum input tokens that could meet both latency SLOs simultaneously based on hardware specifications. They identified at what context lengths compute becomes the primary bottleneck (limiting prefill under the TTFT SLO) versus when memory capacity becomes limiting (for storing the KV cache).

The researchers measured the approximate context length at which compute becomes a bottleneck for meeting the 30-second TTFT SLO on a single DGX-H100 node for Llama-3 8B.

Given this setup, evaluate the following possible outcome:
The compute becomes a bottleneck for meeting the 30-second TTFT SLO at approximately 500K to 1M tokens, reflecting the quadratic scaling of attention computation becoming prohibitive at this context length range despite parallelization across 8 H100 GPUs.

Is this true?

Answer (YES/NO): NO